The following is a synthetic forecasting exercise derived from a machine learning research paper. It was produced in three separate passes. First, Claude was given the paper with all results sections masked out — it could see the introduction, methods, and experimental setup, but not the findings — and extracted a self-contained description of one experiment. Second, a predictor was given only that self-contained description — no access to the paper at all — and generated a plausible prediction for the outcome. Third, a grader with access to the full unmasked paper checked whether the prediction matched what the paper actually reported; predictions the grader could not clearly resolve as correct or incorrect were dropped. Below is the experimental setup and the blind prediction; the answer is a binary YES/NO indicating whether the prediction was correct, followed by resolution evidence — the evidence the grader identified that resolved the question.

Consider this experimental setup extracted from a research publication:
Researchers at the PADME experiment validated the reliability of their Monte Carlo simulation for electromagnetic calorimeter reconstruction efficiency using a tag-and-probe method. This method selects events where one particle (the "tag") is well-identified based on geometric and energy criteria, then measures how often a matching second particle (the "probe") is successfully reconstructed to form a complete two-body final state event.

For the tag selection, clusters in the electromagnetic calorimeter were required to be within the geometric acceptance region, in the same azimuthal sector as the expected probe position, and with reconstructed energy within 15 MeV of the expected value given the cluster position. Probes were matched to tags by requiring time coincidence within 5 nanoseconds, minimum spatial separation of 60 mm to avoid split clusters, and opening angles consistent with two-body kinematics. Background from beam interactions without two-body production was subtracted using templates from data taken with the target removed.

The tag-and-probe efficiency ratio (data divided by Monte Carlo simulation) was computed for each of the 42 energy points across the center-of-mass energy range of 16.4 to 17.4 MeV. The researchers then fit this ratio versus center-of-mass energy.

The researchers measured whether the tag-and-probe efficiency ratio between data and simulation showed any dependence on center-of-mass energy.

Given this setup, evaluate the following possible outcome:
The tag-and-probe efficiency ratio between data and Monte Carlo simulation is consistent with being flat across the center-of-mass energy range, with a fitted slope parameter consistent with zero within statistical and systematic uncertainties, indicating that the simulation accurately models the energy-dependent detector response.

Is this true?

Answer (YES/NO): YES